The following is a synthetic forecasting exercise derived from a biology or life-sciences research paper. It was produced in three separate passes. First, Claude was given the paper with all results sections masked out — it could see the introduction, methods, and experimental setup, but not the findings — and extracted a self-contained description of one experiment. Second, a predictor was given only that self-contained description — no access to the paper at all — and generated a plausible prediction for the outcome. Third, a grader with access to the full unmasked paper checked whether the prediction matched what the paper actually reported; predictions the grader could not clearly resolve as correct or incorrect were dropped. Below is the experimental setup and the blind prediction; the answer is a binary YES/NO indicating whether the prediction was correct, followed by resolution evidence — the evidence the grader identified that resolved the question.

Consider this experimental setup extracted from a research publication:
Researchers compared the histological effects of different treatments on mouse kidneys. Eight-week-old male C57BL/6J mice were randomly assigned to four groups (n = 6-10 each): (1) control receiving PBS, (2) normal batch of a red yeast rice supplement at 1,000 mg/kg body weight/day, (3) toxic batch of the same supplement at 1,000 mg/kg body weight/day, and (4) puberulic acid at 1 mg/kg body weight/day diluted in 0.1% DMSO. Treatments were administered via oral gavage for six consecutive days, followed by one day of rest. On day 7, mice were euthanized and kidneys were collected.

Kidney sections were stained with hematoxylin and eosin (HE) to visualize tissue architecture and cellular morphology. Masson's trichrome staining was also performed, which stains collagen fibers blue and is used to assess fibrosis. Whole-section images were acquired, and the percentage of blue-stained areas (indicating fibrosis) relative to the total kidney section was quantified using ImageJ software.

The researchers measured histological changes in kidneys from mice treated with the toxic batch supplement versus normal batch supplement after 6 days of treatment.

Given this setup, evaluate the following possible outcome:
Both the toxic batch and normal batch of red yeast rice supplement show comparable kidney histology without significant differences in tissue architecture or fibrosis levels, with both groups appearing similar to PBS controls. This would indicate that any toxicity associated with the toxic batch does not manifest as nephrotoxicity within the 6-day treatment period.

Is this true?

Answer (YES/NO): NO